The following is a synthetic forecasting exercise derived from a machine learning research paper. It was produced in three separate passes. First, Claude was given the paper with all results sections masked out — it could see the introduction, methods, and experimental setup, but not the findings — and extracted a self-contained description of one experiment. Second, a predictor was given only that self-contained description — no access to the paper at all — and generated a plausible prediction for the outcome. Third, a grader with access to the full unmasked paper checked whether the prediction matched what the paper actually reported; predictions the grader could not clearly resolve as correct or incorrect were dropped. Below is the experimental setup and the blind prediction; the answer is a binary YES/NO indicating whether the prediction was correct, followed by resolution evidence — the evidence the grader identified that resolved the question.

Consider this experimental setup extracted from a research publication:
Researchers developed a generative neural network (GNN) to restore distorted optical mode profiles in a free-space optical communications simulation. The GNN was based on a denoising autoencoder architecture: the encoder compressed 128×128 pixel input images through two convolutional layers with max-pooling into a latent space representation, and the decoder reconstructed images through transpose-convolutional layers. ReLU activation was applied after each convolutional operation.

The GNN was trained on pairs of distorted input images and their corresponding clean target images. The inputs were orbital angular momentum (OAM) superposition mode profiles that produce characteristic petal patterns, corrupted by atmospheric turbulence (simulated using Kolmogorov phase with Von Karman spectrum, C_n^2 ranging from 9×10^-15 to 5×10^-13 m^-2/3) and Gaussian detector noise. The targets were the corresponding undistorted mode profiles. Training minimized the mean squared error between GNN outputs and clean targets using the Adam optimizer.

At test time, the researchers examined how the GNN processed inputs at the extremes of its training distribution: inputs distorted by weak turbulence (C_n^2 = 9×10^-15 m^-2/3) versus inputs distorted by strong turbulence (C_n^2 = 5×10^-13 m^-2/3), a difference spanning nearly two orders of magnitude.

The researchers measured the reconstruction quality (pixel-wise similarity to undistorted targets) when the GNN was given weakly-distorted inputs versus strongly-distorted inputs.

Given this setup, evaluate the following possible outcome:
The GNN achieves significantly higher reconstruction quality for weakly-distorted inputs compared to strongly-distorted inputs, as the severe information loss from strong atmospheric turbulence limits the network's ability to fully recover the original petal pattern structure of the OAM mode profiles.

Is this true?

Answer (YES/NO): YES